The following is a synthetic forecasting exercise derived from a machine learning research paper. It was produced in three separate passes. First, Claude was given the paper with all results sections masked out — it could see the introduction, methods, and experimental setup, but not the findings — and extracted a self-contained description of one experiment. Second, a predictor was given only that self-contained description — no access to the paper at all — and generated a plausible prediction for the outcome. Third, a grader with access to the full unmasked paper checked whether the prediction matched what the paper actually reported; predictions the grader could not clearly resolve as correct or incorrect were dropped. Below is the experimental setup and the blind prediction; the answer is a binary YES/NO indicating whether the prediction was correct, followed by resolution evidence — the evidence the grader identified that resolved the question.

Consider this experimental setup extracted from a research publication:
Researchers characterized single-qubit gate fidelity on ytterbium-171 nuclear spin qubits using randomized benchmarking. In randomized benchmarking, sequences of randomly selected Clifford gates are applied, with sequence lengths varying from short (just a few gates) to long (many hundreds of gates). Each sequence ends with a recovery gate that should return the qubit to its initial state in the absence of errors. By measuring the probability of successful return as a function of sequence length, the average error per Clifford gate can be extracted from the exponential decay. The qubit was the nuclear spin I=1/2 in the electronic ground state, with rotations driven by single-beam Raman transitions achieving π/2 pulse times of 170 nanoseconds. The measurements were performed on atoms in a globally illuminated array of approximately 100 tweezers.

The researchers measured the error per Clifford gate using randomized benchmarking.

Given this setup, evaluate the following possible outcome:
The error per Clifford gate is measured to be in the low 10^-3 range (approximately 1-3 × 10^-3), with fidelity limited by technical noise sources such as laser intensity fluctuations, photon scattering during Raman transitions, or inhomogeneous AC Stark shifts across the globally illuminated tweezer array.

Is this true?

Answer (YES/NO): NO